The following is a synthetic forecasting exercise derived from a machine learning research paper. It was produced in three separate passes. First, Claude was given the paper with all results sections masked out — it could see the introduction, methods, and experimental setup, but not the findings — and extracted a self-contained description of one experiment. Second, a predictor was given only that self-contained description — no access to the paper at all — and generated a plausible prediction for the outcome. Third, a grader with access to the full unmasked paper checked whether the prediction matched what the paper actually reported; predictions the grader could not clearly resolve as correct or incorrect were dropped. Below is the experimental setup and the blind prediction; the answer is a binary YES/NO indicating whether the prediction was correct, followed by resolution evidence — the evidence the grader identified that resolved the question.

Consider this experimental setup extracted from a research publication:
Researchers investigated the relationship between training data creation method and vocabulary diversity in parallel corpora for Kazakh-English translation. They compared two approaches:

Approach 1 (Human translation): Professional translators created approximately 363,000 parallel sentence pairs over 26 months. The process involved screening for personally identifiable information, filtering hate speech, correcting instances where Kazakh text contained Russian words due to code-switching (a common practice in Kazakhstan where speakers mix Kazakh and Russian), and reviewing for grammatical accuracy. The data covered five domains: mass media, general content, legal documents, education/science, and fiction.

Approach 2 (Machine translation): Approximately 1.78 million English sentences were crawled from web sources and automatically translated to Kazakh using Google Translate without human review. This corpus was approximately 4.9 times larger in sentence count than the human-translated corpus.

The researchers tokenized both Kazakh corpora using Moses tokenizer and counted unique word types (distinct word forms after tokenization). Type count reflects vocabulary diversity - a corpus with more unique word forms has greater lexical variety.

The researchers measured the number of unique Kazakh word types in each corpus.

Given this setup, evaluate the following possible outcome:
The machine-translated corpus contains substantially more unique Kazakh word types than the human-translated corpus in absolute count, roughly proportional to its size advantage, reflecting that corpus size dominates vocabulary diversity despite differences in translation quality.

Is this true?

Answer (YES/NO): NO